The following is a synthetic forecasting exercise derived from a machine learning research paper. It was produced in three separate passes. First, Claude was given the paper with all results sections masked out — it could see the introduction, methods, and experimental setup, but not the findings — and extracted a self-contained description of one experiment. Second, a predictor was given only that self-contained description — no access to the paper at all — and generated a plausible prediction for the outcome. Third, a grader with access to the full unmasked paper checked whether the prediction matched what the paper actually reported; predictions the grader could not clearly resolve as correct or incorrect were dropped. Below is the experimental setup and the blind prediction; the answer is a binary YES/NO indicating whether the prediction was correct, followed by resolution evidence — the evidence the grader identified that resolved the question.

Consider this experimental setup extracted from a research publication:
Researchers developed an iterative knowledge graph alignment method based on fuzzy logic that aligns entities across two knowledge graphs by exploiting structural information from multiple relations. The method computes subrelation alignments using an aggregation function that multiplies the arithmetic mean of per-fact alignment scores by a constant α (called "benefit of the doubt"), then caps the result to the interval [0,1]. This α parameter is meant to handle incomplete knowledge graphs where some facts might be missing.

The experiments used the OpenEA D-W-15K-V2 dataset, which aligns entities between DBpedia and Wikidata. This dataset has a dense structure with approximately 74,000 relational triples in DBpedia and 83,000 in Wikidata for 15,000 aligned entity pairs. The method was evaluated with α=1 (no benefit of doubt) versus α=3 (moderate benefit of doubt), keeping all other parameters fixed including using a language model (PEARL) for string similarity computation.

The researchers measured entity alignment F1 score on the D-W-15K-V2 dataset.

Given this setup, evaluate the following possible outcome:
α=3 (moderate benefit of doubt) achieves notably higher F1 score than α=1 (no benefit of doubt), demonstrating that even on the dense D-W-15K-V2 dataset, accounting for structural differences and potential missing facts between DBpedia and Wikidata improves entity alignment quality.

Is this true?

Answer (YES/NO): YES